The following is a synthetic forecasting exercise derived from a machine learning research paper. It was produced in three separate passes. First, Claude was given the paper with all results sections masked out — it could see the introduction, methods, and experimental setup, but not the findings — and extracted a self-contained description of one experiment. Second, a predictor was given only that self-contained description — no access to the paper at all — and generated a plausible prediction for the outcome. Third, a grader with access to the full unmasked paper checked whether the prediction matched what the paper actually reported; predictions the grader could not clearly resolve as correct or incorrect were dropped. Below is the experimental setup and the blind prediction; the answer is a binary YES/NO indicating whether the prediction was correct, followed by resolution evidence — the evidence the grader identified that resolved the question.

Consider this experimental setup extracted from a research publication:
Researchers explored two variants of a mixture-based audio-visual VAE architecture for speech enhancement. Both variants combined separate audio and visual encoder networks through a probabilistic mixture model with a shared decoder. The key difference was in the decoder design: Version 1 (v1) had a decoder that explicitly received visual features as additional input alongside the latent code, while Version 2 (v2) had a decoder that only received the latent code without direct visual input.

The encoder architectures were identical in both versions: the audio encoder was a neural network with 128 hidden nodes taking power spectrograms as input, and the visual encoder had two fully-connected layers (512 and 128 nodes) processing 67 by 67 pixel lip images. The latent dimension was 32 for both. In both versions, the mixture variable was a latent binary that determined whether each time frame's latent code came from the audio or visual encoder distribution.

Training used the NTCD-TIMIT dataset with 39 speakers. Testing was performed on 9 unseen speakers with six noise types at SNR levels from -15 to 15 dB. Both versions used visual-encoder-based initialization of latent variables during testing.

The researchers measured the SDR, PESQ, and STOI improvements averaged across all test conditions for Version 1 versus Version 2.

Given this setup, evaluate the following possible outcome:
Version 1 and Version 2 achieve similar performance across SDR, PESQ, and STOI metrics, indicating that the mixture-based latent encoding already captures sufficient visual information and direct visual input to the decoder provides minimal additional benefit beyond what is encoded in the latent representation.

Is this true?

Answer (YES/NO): NO